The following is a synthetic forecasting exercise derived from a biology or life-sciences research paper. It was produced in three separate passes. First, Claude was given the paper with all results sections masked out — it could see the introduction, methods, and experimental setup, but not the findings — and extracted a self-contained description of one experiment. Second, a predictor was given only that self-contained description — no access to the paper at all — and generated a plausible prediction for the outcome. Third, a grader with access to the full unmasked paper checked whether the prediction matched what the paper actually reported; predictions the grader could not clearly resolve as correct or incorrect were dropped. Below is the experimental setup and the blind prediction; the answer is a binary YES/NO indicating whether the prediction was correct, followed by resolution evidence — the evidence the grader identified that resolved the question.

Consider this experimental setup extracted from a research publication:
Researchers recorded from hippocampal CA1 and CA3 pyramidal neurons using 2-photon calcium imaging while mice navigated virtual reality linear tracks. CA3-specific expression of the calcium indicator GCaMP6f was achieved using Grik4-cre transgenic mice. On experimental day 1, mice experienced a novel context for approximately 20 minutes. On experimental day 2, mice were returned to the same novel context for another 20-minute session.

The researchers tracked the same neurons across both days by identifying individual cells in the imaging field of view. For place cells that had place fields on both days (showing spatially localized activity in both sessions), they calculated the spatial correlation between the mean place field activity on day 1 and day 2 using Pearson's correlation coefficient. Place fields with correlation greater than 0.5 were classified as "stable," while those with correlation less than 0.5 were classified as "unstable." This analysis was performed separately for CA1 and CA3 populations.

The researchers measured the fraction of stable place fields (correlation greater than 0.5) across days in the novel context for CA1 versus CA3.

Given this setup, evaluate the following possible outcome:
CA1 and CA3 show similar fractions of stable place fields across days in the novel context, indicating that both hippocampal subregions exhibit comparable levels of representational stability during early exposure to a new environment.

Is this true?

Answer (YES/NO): NO